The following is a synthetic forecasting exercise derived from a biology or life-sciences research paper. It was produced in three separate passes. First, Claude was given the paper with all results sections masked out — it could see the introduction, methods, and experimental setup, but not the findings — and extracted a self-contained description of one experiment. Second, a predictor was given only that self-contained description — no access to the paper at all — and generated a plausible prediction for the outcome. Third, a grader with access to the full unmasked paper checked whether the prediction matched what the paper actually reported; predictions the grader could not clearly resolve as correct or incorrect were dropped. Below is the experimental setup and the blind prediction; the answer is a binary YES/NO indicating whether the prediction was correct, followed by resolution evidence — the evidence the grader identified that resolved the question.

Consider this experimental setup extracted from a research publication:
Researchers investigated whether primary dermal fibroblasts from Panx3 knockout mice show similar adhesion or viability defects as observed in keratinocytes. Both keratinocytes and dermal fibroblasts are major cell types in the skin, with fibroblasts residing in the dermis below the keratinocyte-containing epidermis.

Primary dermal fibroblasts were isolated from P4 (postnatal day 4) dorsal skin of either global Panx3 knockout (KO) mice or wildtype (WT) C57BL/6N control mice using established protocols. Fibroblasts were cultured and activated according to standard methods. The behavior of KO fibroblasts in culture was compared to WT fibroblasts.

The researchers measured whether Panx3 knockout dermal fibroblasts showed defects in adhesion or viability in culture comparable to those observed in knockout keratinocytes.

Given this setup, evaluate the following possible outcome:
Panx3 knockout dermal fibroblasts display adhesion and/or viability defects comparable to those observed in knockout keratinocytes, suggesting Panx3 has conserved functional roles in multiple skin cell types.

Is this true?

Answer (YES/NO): NO